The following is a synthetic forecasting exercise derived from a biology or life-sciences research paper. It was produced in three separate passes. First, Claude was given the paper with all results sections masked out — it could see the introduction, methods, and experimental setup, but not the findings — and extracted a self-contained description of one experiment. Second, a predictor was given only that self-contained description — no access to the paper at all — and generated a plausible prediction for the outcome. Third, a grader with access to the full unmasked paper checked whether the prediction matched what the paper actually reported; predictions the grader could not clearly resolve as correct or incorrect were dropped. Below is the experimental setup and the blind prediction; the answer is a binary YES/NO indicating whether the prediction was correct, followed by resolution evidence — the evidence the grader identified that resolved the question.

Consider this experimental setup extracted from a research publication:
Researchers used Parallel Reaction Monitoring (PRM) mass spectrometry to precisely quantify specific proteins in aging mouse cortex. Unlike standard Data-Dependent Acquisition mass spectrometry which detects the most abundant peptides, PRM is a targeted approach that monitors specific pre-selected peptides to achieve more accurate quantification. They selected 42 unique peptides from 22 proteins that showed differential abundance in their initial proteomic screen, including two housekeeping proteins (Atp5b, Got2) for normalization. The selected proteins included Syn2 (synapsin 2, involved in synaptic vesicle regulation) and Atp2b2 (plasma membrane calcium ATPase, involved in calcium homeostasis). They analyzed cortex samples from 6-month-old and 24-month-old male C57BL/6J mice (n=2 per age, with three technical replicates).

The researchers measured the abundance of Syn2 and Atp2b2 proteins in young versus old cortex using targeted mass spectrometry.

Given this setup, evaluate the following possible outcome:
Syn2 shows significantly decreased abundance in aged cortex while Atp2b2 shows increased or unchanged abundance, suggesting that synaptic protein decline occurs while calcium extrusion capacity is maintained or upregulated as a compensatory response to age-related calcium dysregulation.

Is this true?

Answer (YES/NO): NO